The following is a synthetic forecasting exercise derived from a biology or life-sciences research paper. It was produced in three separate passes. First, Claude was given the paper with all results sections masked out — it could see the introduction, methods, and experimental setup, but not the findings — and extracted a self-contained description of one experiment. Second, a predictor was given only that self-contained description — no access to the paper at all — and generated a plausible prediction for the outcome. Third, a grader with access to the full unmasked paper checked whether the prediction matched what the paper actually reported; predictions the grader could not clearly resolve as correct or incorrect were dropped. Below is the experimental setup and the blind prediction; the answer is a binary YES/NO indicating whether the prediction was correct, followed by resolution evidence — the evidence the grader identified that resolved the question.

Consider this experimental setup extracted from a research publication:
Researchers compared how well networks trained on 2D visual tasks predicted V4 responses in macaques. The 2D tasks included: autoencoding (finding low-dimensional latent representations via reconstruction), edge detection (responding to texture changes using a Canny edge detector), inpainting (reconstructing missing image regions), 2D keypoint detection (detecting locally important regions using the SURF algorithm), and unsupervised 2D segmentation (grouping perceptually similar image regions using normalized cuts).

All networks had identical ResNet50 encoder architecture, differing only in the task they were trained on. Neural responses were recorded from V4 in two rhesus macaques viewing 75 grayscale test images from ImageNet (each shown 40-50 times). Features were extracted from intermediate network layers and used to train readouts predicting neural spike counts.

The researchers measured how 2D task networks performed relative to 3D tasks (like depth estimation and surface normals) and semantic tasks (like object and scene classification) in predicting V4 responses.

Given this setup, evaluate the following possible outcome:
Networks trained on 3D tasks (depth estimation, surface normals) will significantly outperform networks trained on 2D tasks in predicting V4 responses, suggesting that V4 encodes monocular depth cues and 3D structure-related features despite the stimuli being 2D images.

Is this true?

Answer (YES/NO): NO